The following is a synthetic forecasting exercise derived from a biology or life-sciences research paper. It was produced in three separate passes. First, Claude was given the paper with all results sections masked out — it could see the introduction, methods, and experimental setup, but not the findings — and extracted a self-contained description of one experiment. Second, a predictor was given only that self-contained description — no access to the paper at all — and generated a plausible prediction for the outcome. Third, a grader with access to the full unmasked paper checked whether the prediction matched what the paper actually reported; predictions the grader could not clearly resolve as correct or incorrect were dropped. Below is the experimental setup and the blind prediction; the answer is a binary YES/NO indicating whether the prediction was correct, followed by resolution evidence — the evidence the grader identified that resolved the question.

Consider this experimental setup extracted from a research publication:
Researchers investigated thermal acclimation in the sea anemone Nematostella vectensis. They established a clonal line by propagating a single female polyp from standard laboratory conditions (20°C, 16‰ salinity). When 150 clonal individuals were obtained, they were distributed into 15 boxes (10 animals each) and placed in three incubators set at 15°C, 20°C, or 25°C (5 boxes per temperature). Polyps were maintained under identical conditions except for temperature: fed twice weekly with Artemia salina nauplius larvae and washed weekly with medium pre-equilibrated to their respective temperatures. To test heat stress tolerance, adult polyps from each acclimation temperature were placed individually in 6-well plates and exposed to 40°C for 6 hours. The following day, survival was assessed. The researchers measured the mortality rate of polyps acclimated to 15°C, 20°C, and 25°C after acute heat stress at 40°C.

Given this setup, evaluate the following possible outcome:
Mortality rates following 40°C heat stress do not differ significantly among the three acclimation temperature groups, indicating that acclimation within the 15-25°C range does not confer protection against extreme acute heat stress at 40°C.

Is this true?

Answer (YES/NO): NO